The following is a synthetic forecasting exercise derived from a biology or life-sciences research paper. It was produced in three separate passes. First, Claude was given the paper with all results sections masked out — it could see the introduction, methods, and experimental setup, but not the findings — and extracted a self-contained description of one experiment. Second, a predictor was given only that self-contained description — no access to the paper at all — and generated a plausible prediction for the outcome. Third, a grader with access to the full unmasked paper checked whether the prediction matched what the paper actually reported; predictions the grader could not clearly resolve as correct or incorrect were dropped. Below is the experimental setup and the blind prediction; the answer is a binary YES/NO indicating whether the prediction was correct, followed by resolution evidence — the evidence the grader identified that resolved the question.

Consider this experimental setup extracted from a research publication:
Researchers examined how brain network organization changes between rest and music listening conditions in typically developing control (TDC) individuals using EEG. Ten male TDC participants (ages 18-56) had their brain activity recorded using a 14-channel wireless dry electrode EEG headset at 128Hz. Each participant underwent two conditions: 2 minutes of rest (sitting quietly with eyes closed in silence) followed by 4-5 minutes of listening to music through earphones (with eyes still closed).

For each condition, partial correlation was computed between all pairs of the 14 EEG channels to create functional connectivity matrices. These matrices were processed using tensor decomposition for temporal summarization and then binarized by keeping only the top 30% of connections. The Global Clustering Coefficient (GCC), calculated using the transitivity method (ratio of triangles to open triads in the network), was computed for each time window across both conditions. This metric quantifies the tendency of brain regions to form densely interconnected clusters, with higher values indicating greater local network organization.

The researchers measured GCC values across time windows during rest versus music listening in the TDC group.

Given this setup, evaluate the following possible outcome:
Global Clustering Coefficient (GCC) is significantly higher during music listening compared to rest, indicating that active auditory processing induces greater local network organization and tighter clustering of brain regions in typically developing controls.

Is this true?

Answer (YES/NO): NO